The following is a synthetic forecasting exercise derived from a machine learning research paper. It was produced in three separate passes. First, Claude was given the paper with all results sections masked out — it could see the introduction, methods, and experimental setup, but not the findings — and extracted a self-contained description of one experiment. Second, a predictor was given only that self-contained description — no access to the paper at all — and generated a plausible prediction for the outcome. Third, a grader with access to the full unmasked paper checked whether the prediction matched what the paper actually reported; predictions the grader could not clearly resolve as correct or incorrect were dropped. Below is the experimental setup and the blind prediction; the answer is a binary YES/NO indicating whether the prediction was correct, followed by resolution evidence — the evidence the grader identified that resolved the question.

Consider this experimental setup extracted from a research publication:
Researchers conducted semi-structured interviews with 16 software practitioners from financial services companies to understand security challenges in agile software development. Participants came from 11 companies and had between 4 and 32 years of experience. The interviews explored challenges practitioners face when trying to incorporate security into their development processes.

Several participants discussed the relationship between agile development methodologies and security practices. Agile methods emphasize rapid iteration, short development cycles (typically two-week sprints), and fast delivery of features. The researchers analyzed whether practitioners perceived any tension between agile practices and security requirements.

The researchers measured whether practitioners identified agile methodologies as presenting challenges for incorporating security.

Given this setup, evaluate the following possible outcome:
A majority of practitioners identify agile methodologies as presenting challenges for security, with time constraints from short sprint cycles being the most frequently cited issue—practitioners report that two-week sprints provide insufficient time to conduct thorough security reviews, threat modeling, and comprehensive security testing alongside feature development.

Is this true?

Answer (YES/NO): NO